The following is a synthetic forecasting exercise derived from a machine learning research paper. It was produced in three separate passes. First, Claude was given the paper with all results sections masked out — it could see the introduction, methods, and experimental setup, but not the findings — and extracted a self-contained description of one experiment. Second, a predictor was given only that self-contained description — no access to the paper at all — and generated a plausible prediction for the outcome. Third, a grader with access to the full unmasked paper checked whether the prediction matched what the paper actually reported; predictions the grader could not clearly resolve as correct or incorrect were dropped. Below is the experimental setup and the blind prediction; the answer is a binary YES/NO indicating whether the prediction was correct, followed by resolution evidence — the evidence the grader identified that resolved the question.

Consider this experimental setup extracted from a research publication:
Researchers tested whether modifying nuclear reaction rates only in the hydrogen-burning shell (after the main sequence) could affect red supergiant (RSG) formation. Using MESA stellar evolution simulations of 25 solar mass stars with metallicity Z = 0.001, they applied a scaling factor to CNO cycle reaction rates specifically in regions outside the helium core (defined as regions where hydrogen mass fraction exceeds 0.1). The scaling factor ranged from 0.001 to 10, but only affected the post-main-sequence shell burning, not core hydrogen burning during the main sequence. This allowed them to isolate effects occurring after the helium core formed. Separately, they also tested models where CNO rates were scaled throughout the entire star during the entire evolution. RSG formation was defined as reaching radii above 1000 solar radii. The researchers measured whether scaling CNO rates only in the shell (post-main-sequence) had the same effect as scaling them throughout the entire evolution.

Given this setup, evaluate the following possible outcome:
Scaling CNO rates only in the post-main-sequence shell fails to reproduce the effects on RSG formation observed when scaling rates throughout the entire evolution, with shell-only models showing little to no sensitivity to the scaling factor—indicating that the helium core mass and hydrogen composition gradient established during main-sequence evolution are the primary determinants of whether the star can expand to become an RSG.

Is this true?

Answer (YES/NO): NO